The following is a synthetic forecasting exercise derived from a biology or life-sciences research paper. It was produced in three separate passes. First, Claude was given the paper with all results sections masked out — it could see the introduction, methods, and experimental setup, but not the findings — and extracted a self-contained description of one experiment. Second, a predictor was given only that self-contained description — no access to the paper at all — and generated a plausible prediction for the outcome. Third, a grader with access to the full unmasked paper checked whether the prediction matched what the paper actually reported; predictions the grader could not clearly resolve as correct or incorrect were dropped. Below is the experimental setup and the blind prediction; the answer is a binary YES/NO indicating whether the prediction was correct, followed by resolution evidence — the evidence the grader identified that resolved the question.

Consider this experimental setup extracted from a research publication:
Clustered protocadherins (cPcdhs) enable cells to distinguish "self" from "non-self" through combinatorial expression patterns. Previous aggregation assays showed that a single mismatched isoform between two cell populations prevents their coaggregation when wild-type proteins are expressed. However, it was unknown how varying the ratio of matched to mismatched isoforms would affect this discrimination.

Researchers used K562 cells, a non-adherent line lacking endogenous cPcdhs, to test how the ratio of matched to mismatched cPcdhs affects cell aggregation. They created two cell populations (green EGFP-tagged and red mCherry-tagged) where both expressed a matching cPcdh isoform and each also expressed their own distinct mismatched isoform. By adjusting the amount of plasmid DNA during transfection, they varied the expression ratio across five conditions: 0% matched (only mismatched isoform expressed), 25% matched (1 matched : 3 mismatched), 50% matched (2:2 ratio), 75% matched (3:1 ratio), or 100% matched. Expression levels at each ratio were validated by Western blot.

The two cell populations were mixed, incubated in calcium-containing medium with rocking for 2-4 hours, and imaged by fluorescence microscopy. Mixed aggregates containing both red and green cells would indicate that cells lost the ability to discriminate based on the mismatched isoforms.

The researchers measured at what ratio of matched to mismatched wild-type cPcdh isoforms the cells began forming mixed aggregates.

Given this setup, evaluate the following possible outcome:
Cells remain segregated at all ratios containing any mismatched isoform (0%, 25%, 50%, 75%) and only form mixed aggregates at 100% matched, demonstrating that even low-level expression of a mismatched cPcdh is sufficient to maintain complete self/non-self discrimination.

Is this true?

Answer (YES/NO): NO